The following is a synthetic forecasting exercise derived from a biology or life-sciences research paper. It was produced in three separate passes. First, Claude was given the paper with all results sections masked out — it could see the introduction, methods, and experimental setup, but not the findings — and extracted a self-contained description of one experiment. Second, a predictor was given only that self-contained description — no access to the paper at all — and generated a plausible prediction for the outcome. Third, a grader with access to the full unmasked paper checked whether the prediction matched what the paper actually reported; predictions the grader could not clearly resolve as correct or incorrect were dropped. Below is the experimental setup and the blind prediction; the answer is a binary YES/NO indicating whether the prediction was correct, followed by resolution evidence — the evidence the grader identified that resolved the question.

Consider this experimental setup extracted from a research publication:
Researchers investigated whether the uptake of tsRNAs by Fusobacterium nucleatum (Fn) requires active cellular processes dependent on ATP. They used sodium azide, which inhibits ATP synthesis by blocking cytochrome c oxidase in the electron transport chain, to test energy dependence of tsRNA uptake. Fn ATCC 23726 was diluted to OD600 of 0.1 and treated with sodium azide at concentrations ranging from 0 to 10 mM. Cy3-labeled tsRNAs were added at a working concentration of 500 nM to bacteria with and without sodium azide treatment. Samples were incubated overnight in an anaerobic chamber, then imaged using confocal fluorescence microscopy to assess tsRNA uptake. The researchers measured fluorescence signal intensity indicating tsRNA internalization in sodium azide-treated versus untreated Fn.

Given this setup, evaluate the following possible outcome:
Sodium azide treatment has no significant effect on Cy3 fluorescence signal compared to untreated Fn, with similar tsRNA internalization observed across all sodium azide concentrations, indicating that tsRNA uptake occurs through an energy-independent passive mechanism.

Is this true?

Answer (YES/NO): NO